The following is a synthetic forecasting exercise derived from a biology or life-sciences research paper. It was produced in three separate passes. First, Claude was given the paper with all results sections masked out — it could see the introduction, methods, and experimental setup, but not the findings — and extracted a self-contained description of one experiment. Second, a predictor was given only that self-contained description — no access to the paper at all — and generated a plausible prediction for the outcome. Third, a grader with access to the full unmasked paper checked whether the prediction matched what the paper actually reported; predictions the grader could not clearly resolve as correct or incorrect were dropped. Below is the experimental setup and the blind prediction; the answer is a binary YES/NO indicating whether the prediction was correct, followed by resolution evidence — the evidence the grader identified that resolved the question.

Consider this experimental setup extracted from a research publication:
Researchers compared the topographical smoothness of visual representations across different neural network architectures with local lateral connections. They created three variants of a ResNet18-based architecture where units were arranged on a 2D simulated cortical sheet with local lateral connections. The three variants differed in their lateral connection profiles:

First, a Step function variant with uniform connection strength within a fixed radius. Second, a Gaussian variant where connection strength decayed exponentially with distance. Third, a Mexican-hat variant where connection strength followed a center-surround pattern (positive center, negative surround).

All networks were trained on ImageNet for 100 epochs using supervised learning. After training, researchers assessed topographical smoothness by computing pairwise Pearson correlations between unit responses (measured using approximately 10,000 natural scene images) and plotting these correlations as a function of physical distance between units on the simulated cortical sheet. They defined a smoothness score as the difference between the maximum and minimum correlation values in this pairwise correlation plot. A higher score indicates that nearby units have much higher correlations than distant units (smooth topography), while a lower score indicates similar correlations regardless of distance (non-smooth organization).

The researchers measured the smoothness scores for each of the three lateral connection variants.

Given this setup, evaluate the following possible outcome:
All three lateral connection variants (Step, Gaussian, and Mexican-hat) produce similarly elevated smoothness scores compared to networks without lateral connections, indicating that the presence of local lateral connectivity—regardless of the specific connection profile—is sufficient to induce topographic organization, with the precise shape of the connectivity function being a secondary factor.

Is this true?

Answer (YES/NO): NO